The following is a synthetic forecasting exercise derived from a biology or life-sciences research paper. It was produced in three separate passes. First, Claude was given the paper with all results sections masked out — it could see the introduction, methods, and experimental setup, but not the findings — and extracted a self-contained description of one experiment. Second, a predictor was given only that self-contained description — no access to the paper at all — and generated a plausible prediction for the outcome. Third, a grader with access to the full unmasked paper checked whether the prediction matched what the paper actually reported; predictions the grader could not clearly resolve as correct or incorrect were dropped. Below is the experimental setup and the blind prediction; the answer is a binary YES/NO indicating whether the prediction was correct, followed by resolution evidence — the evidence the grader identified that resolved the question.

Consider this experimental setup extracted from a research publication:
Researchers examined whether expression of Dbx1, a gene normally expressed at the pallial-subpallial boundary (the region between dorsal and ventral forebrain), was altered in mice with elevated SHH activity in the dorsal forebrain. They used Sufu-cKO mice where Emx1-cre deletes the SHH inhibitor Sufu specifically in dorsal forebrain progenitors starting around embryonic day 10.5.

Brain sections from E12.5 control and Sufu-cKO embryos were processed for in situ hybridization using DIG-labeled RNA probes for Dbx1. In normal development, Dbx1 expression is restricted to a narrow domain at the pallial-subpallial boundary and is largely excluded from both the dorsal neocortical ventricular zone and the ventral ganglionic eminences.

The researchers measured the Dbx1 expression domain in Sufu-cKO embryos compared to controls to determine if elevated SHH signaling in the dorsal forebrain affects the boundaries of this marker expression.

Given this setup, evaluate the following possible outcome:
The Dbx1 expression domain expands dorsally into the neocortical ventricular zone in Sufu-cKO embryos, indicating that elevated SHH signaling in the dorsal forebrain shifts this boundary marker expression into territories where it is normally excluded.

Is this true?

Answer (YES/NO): YES